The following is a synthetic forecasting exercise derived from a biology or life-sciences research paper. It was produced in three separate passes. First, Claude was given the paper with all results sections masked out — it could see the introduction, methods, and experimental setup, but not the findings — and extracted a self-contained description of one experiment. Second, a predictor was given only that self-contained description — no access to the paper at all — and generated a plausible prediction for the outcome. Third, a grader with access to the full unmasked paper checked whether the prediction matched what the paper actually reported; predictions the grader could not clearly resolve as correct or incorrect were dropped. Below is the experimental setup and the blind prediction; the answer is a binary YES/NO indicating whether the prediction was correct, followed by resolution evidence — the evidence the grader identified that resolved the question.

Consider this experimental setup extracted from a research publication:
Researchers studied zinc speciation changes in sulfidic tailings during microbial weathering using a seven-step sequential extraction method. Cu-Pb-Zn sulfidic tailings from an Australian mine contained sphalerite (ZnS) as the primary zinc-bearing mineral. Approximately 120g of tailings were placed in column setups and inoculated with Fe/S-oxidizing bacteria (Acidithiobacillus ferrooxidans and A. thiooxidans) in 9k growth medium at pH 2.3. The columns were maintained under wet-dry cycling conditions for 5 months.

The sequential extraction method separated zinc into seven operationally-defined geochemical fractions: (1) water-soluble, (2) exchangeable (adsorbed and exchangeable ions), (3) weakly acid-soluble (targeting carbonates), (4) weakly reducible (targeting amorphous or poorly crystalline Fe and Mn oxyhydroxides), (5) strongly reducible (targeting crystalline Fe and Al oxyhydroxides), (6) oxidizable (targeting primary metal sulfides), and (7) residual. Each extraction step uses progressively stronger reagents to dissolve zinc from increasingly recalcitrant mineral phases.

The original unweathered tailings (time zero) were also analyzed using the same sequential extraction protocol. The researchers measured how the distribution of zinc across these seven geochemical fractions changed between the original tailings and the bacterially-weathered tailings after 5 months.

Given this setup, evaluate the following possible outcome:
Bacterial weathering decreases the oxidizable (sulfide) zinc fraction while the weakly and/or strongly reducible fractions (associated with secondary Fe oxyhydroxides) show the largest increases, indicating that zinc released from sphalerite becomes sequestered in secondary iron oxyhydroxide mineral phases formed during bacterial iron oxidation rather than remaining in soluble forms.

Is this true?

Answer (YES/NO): NO